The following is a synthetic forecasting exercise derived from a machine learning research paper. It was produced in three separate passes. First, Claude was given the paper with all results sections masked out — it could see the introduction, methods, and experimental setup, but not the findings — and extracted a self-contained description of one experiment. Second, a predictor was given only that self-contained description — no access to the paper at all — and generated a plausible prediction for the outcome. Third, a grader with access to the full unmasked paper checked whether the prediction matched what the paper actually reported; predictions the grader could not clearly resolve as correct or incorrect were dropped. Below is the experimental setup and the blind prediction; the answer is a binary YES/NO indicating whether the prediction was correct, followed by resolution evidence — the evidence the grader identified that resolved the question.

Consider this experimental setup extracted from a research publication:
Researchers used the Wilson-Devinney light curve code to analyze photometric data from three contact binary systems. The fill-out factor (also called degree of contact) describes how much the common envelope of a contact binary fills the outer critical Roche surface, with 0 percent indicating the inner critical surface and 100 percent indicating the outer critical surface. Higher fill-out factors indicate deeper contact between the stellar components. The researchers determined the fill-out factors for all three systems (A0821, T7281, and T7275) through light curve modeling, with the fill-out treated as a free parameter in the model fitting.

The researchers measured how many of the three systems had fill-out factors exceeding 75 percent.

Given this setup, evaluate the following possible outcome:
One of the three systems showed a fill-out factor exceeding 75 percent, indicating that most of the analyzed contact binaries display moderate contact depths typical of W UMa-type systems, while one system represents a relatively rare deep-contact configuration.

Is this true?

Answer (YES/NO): NO